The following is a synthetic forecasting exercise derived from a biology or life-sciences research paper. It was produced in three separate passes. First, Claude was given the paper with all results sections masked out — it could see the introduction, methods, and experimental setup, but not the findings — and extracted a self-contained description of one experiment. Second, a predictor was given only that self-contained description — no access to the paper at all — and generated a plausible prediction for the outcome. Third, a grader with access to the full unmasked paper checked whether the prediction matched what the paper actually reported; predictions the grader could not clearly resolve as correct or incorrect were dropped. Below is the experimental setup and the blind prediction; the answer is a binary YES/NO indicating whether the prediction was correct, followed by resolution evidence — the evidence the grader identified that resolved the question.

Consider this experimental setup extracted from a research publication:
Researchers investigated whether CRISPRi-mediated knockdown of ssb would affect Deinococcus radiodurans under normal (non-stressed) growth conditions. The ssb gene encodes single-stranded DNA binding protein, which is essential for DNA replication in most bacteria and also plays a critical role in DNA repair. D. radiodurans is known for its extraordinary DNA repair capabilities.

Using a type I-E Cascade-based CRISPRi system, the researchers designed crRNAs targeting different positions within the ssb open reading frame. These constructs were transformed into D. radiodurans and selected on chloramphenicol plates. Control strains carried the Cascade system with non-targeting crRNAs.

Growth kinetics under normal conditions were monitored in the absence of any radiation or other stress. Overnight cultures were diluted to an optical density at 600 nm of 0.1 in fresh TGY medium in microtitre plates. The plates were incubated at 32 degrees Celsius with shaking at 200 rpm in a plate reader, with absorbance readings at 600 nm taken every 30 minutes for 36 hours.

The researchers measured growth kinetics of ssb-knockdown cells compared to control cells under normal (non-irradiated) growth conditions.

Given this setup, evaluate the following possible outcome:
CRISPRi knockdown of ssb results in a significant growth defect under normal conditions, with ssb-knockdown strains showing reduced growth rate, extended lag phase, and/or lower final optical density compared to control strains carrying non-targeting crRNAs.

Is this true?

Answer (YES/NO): YES